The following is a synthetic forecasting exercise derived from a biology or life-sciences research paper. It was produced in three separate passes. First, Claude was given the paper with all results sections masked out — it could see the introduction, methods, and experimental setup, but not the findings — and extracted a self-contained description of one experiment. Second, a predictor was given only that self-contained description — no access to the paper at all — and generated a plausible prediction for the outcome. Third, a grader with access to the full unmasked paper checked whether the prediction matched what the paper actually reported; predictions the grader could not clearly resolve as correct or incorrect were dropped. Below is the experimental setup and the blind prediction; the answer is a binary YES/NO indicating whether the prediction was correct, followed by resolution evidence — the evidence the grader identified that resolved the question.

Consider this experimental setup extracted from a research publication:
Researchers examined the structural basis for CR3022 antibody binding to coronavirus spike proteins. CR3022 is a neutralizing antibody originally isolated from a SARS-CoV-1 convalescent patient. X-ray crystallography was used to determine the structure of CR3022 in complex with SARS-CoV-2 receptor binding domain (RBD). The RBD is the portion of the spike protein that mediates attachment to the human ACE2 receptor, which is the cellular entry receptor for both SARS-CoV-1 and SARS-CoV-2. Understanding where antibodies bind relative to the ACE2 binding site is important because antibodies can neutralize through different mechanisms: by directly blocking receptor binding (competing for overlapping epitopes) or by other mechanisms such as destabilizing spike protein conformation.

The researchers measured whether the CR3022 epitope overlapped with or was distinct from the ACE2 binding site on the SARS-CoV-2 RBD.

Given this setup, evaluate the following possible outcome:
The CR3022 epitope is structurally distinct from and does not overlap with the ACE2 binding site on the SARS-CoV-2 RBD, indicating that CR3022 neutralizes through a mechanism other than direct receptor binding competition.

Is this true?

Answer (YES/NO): YES